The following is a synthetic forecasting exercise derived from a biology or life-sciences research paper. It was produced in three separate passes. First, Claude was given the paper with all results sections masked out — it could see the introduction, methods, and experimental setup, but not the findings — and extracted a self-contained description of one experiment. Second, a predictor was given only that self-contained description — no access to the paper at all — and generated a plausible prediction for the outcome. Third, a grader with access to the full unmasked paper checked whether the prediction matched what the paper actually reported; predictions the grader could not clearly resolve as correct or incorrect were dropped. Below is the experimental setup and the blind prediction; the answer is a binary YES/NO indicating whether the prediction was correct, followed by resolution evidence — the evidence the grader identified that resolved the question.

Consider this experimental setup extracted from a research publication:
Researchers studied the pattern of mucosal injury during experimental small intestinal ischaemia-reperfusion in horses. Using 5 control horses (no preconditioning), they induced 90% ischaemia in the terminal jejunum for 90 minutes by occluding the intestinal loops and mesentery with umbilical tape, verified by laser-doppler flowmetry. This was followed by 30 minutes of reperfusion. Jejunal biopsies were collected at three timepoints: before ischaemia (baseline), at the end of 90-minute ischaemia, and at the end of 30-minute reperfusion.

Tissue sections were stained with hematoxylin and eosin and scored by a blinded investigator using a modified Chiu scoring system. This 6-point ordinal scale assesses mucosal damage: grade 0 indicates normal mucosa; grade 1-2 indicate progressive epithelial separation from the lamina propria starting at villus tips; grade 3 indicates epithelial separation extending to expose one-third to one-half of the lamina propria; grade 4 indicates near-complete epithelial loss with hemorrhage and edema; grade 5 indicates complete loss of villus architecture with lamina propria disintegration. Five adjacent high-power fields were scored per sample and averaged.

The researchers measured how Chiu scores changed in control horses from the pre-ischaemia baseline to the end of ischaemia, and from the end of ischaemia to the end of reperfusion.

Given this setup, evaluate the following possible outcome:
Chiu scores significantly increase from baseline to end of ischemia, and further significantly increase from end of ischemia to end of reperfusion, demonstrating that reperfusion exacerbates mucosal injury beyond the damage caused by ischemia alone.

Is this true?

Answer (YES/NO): YES